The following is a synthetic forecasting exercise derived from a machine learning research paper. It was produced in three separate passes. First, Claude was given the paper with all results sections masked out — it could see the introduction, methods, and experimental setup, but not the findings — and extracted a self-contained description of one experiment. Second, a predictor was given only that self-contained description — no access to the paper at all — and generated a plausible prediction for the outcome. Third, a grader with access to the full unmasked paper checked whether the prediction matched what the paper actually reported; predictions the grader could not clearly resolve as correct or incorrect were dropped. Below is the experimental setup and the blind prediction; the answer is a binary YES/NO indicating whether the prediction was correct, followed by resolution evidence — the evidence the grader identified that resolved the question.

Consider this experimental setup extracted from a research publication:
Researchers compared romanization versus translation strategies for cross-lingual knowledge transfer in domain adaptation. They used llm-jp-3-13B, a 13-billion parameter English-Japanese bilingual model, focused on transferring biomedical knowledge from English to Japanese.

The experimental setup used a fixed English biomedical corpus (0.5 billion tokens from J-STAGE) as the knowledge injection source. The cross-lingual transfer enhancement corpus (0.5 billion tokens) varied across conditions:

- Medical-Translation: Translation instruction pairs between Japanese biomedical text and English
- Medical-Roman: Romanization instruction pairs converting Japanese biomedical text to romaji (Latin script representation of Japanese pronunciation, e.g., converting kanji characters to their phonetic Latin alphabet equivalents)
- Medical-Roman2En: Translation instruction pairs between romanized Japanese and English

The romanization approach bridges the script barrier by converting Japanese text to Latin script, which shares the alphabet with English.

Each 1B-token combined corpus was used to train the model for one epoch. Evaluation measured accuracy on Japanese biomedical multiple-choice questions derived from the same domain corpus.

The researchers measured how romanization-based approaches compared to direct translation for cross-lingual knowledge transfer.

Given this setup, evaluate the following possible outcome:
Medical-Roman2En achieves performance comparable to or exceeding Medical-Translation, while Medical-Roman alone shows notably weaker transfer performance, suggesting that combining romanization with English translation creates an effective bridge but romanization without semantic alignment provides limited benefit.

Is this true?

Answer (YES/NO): NO